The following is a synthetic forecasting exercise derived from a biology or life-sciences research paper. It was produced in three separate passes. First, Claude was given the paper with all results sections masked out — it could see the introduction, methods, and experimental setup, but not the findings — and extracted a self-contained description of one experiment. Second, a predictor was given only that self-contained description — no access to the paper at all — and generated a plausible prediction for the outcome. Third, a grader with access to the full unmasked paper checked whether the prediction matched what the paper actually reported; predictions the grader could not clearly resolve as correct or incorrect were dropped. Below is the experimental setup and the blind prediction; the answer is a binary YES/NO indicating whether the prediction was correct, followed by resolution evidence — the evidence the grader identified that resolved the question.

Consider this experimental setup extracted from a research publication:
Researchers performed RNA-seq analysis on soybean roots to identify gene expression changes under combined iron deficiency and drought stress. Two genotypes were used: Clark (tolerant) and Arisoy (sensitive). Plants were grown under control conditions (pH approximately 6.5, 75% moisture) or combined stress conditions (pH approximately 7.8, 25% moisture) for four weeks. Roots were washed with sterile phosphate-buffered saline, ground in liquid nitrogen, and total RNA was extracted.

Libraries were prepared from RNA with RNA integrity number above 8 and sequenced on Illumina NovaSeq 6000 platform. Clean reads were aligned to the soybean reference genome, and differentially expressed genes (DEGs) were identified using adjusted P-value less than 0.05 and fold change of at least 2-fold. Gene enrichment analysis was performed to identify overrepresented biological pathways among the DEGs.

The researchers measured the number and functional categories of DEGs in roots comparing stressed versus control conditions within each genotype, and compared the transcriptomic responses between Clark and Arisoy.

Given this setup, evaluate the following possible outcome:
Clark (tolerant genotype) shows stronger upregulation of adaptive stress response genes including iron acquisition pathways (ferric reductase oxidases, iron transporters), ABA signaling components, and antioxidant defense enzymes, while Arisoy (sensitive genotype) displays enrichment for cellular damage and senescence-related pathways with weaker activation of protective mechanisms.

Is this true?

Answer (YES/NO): NO